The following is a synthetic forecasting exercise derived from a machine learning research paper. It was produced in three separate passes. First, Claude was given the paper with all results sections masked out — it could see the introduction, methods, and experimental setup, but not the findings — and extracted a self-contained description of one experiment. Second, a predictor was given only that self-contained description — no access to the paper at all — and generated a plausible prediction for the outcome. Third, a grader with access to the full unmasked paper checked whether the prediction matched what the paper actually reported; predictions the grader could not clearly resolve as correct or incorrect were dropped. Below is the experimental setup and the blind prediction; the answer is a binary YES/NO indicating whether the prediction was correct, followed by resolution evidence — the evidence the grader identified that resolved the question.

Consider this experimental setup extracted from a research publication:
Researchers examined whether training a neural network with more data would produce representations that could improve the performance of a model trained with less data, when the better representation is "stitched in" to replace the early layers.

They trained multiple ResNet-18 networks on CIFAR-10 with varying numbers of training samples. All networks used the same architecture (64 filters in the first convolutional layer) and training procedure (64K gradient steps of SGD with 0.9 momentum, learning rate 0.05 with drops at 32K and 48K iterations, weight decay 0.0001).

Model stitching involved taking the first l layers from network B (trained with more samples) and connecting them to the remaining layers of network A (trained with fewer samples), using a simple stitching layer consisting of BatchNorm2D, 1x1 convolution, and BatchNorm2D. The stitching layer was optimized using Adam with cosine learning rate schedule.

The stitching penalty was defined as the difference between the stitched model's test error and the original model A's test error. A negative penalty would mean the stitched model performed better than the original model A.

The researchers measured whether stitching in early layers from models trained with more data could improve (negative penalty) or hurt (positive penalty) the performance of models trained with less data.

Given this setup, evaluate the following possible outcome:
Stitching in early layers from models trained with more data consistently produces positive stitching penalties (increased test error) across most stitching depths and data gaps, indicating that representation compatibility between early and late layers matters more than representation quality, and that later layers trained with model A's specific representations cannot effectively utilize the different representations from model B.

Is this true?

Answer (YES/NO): NO